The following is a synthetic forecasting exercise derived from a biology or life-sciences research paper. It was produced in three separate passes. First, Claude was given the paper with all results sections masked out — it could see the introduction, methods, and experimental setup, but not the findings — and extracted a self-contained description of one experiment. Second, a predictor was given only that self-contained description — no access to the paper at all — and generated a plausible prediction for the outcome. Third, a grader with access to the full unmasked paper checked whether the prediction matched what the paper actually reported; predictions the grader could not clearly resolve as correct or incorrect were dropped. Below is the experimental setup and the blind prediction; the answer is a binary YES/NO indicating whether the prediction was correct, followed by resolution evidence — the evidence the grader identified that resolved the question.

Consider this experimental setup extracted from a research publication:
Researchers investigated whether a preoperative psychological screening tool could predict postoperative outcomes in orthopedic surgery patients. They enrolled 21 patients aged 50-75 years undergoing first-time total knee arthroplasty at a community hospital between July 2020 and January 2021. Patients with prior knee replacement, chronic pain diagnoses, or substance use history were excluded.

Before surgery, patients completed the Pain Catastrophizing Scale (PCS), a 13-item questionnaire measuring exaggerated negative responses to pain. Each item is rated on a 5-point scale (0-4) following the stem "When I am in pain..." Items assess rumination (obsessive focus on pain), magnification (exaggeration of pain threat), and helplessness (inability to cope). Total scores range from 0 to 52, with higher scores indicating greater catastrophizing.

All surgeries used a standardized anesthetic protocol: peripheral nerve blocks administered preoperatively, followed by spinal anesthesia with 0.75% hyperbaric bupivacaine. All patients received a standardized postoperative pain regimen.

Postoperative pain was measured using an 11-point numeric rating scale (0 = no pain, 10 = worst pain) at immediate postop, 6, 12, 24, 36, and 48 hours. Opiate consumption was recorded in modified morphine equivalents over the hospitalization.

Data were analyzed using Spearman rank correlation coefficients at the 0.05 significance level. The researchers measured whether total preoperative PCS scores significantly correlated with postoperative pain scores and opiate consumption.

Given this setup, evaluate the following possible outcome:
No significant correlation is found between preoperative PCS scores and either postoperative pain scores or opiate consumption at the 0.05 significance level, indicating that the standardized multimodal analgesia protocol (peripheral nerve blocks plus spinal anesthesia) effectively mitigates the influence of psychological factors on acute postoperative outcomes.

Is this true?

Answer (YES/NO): NO